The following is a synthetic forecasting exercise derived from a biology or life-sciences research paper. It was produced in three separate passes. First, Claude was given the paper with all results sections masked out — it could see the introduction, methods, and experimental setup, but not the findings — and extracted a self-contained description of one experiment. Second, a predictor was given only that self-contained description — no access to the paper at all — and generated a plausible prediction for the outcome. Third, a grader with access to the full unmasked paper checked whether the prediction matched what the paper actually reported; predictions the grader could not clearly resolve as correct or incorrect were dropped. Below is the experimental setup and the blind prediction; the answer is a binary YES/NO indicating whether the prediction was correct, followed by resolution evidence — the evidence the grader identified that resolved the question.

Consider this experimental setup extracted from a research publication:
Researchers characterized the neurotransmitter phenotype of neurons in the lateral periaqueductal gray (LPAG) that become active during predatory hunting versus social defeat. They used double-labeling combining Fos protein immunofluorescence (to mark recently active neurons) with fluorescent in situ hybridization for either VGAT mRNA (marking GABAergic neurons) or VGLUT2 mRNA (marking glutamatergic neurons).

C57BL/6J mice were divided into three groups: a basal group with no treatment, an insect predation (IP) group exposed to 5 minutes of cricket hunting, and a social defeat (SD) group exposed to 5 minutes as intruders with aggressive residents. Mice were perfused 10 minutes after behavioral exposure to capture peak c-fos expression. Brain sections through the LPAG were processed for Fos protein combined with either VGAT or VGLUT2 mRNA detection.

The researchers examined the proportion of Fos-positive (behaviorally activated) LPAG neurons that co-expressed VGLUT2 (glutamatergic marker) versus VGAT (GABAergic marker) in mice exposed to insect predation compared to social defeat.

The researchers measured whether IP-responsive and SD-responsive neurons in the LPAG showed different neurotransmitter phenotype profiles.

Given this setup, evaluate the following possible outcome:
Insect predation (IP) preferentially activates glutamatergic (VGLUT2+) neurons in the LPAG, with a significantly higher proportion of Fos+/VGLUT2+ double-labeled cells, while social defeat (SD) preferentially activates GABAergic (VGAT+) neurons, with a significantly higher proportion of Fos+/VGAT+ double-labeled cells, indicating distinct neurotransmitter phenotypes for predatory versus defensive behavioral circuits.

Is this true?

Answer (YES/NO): NO